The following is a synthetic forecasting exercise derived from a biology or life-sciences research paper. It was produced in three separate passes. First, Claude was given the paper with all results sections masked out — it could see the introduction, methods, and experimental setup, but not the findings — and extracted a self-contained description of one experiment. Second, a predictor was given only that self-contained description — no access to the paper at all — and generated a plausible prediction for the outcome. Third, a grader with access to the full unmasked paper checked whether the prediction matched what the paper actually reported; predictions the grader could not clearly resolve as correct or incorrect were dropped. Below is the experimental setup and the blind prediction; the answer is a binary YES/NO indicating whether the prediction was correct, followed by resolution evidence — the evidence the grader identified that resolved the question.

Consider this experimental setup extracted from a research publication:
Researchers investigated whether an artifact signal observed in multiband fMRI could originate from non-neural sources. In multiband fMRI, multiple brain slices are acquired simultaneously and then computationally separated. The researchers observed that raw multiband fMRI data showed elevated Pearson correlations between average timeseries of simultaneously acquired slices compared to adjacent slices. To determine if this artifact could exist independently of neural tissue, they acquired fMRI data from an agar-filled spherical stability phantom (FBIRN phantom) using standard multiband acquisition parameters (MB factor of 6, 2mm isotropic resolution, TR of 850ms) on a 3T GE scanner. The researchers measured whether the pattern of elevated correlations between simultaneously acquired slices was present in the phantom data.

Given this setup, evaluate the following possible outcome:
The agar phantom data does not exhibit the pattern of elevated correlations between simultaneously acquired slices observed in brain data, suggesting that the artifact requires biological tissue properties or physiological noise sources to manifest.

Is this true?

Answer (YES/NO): NO